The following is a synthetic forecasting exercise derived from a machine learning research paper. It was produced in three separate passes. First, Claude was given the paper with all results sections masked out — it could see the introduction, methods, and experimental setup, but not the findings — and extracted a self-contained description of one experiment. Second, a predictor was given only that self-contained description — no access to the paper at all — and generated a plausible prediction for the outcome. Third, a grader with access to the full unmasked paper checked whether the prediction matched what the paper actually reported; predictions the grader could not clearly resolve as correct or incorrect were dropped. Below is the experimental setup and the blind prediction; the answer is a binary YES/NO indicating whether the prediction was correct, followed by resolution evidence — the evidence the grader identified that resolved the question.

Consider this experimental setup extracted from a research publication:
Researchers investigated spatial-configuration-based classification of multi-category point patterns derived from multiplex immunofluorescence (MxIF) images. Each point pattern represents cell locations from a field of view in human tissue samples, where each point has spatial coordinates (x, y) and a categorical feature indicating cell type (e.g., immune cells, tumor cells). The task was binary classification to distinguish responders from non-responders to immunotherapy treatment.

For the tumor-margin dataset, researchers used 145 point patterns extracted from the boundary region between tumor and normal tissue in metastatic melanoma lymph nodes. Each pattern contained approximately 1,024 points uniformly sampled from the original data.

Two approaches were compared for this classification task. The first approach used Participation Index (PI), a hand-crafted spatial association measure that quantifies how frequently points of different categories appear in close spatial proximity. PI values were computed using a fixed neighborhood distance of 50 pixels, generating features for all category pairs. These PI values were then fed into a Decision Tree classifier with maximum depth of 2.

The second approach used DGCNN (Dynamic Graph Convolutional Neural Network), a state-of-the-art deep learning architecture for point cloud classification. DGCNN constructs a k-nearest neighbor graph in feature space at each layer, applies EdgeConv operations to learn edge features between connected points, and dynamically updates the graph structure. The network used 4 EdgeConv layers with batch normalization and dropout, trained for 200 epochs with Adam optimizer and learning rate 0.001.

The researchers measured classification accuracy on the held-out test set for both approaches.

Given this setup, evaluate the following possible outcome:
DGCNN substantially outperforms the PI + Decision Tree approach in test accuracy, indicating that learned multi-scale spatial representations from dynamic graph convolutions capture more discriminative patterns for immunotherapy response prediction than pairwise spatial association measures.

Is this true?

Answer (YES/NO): NO